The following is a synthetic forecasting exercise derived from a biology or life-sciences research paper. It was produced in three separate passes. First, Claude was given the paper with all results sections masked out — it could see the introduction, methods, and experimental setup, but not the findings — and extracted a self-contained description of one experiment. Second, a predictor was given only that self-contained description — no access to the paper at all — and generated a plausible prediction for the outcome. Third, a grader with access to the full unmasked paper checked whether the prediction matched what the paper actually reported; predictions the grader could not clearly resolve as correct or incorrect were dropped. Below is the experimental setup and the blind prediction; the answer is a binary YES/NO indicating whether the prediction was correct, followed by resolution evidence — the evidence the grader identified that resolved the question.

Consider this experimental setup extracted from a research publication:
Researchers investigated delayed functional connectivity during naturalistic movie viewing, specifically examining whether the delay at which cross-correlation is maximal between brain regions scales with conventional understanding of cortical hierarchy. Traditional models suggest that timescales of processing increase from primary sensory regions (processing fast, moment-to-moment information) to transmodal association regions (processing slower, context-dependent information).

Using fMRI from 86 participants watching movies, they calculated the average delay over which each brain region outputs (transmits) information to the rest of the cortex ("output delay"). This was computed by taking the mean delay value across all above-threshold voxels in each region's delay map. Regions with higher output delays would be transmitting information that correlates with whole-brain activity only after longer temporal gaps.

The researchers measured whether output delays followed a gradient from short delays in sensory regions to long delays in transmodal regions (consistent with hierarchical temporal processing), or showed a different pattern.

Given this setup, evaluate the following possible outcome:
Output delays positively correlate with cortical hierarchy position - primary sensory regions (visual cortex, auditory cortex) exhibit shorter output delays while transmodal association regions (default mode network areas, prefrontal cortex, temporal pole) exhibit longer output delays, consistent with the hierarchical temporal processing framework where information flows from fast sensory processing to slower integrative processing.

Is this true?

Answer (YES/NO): NO